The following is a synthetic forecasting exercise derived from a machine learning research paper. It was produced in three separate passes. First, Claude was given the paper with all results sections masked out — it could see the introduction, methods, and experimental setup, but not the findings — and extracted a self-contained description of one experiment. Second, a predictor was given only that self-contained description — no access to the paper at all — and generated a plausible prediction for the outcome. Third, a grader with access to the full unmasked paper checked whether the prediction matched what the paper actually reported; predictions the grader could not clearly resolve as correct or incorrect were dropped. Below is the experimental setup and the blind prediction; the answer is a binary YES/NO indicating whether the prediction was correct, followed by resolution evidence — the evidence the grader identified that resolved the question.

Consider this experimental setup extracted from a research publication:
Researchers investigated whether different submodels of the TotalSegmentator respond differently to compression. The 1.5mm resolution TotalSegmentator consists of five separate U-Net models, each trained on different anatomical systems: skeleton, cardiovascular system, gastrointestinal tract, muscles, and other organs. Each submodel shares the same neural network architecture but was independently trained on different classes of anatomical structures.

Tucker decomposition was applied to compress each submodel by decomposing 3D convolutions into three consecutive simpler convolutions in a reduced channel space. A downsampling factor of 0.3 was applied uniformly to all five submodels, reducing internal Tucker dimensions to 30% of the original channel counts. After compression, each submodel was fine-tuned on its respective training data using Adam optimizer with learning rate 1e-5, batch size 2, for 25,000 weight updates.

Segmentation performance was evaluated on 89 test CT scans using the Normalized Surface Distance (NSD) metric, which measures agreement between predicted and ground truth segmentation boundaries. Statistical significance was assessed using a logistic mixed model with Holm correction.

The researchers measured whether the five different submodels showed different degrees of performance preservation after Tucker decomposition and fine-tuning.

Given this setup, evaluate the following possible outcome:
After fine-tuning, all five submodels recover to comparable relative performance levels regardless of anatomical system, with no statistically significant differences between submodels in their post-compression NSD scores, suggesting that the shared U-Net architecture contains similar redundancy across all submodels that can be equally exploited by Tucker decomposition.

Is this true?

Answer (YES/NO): NO